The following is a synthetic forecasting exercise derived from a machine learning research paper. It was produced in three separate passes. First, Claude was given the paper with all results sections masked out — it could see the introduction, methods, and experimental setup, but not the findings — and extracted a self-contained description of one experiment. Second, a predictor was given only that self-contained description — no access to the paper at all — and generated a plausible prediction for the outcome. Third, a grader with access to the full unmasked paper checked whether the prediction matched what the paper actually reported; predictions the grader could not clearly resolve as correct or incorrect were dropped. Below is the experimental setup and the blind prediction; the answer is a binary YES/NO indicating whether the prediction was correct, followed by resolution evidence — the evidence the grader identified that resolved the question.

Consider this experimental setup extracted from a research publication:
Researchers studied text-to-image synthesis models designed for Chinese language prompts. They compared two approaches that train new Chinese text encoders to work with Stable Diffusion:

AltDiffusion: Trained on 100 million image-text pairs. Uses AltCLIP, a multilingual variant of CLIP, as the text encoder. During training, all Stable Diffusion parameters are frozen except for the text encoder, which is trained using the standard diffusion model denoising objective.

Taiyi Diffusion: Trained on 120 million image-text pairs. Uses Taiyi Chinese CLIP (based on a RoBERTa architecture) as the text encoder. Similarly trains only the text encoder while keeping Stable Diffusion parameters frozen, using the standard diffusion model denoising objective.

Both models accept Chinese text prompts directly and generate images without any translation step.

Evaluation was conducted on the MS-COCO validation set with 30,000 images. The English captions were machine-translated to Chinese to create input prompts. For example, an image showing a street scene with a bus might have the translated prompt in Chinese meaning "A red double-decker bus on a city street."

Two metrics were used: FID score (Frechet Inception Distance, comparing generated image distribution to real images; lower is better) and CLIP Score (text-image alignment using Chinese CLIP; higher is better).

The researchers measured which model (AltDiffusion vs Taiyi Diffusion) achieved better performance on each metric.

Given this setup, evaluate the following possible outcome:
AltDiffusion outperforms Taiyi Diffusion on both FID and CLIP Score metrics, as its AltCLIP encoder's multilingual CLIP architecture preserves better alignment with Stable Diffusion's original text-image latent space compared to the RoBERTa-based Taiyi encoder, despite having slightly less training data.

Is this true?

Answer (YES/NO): NO